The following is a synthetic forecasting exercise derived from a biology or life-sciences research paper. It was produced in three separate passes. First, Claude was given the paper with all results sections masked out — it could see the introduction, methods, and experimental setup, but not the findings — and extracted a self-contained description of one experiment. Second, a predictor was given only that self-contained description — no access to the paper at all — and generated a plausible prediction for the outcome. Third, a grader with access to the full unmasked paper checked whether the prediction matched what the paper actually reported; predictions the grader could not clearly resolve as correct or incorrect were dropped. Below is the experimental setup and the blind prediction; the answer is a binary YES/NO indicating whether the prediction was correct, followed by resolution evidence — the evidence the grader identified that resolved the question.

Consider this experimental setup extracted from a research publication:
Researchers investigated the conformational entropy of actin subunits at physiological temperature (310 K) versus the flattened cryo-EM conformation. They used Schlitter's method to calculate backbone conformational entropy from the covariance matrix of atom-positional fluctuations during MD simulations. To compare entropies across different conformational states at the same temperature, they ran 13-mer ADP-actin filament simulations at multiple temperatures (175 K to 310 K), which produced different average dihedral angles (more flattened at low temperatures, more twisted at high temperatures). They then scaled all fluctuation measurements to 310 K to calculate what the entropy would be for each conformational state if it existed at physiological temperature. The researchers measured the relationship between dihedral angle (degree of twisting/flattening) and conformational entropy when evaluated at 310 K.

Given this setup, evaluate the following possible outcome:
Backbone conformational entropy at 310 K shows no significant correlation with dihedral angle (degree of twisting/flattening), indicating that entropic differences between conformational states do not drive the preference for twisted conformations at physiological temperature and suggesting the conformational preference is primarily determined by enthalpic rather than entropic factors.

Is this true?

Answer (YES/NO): NO